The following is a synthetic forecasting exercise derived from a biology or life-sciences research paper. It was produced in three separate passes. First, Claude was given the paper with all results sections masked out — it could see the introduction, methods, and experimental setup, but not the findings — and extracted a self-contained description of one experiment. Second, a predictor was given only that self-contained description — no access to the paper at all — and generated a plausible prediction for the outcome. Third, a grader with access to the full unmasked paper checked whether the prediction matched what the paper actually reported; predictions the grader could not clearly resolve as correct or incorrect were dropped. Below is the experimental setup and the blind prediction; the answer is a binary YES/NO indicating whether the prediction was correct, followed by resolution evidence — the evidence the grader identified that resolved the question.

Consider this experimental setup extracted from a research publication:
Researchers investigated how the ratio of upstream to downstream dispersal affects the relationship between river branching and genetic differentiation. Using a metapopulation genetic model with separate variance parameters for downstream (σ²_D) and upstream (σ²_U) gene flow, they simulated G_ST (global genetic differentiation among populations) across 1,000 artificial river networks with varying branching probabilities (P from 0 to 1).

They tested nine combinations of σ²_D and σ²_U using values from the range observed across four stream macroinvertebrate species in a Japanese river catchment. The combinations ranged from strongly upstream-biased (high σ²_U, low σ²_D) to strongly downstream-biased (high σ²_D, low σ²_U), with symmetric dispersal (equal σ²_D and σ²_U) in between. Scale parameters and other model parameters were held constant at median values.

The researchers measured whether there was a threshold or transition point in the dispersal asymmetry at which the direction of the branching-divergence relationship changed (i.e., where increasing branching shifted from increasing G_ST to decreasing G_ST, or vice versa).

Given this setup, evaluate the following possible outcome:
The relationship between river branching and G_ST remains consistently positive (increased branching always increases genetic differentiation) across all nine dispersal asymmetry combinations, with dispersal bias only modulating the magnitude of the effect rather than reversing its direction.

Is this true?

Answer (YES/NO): NO